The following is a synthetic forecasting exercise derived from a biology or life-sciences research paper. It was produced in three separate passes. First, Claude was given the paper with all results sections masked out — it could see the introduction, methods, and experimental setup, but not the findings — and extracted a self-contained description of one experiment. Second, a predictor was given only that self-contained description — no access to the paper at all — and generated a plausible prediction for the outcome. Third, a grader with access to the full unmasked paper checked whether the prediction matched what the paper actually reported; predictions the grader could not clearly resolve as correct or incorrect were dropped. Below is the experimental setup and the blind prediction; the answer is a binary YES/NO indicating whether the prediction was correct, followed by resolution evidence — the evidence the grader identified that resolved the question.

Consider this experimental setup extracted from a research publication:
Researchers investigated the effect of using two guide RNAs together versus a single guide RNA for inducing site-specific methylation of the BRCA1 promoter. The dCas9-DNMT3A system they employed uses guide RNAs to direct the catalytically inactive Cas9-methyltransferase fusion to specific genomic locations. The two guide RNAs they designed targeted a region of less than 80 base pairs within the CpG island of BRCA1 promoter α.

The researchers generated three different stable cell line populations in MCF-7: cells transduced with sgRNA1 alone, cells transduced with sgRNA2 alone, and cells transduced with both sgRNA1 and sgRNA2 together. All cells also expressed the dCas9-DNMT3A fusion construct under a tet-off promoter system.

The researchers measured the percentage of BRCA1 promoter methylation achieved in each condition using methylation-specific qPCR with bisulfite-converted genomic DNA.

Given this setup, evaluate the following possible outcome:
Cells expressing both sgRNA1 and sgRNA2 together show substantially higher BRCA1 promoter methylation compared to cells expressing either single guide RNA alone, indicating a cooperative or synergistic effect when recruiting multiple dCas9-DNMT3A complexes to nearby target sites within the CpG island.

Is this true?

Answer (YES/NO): YES